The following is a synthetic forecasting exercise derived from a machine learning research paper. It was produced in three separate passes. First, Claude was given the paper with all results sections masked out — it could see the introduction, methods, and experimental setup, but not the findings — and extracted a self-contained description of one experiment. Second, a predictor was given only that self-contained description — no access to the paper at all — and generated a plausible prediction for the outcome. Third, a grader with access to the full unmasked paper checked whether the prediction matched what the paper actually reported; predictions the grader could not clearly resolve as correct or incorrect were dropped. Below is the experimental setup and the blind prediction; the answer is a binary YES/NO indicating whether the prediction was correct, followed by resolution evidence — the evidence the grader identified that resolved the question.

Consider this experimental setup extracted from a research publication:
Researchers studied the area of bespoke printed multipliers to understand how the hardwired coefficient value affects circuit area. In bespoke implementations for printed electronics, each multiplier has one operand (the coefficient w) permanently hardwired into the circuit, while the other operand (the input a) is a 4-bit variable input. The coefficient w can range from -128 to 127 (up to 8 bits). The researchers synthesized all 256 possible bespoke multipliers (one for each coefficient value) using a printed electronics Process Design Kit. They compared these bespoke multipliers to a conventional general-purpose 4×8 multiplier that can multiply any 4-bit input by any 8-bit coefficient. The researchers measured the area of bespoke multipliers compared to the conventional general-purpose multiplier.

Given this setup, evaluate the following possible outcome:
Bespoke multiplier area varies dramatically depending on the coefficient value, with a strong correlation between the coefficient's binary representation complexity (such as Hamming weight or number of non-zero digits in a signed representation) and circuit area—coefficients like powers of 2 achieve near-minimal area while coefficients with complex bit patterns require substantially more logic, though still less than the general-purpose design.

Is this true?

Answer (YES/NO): YES